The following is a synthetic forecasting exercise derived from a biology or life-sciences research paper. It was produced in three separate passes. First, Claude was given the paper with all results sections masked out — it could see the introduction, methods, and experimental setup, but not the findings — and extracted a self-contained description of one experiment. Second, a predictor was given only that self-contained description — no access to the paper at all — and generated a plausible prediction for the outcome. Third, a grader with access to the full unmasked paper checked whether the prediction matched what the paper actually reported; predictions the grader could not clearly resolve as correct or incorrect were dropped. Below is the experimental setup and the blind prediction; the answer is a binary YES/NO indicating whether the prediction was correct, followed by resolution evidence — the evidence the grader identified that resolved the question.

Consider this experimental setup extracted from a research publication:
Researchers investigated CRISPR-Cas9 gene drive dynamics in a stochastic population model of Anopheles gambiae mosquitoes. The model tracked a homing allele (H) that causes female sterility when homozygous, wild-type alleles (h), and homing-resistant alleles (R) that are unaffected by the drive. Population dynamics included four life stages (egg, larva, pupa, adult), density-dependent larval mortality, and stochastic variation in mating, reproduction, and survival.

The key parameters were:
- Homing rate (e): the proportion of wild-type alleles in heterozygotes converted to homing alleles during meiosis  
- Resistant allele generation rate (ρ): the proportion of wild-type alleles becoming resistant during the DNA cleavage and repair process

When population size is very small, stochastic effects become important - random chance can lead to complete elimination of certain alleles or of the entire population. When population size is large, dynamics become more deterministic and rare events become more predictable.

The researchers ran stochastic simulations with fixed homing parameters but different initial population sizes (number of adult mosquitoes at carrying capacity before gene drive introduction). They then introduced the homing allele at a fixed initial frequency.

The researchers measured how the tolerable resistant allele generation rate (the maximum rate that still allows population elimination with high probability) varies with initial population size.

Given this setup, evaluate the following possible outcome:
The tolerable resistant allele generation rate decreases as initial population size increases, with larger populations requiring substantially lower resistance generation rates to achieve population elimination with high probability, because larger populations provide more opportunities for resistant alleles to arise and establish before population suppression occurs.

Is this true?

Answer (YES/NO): YES